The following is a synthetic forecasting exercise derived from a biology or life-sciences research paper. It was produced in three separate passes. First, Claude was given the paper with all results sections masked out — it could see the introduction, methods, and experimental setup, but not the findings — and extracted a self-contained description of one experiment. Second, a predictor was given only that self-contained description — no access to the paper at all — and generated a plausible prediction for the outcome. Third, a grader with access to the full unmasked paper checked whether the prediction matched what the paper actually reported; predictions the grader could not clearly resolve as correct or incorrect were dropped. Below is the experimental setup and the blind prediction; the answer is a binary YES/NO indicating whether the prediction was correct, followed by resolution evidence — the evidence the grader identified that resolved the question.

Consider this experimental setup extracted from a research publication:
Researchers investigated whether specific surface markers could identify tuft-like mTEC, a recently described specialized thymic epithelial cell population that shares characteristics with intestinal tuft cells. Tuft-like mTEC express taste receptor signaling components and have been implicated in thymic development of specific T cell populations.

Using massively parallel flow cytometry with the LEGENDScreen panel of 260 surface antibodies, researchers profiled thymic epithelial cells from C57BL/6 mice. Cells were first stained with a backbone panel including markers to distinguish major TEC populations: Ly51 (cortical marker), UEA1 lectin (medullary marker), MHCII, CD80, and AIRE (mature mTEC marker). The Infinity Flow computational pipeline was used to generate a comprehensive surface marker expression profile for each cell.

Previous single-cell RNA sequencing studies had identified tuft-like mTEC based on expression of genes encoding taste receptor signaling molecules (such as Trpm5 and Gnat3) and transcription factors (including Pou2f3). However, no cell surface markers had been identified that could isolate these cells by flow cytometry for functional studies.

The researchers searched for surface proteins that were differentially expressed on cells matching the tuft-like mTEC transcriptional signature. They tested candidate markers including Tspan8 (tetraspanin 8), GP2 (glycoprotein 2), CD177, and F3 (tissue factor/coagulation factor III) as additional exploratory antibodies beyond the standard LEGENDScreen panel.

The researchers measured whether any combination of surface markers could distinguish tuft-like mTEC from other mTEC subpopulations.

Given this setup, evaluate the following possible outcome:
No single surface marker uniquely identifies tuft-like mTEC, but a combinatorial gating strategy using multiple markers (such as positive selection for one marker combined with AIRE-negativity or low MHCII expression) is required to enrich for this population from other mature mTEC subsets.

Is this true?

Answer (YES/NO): NO